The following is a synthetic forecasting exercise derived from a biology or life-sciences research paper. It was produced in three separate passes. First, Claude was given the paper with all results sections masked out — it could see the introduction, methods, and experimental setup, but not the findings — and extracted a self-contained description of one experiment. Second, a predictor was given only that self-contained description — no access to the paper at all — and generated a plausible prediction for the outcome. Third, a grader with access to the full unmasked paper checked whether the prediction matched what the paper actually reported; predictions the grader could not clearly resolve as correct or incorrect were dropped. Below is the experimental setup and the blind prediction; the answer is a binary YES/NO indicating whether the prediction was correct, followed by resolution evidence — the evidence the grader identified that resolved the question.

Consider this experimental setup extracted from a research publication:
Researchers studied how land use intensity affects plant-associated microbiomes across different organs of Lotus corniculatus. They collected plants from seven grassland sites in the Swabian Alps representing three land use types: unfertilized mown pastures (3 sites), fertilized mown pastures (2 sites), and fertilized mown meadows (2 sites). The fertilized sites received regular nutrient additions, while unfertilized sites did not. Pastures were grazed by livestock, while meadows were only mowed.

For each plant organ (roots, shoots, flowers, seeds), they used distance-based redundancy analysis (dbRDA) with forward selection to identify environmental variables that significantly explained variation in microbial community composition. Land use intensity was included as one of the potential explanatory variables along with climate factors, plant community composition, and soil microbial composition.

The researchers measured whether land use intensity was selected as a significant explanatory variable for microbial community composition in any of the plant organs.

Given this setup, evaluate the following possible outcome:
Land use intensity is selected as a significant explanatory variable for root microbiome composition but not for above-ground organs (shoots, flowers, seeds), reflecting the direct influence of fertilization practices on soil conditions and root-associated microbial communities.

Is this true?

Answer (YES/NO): NO